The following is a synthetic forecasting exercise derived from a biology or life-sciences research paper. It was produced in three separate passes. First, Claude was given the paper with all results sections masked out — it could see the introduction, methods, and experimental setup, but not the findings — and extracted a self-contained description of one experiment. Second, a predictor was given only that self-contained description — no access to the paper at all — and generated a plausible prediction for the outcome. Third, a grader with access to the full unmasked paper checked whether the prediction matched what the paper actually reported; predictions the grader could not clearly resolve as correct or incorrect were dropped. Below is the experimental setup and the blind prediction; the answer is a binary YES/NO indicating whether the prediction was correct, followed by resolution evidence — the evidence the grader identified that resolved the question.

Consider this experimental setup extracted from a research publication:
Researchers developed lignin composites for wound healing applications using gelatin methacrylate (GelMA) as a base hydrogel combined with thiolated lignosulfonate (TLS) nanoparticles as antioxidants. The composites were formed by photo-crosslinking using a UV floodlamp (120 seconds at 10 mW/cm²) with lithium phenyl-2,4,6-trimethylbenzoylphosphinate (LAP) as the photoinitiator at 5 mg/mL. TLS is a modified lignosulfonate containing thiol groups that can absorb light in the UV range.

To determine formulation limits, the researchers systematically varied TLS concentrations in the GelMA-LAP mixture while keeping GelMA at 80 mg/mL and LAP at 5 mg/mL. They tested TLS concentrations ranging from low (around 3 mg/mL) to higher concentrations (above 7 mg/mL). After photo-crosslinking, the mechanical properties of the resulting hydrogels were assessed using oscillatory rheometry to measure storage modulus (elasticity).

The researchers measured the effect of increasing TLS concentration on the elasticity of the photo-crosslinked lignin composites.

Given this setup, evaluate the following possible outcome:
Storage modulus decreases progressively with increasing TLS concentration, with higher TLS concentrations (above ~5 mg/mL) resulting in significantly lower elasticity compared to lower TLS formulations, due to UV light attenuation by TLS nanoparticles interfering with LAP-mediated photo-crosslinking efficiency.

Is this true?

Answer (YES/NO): NO